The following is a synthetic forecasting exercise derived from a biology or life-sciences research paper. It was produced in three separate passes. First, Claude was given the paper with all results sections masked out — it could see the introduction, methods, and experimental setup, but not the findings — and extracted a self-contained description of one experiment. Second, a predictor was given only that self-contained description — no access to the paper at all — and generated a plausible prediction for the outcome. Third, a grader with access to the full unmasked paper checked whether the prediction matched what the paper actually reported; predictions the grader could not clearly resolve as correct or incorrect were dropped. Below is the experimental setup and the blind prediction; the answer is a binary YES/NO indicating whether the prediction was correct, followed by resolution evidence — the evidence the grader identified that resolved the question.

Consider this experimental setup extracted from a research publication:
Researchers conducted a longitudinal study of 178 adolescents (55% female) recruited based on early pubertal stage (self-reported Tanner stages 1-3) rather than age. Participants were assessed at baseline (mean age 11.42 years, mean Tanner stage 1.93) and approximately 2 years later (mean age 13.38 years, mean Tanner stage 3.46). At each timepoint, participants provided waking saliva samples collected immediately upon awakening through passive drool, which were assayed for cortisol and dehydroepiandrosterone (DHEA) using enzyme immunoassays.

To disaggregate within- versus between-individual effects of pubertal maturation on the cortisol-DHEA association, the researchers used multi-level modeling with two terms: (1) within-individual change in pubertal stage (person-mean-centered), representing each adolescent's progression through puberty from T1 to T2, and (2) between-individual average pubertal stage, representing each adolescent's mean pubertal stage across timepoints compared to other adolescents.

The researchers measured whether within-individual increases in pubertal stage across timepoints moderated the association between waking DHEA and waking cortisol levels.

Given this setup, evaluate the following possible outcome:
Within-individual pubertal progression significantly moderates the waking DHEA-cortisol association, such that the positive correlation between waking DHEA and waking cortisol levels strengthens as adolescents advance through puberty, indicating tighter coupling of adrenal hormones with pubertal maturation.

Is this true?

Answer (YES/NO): YES